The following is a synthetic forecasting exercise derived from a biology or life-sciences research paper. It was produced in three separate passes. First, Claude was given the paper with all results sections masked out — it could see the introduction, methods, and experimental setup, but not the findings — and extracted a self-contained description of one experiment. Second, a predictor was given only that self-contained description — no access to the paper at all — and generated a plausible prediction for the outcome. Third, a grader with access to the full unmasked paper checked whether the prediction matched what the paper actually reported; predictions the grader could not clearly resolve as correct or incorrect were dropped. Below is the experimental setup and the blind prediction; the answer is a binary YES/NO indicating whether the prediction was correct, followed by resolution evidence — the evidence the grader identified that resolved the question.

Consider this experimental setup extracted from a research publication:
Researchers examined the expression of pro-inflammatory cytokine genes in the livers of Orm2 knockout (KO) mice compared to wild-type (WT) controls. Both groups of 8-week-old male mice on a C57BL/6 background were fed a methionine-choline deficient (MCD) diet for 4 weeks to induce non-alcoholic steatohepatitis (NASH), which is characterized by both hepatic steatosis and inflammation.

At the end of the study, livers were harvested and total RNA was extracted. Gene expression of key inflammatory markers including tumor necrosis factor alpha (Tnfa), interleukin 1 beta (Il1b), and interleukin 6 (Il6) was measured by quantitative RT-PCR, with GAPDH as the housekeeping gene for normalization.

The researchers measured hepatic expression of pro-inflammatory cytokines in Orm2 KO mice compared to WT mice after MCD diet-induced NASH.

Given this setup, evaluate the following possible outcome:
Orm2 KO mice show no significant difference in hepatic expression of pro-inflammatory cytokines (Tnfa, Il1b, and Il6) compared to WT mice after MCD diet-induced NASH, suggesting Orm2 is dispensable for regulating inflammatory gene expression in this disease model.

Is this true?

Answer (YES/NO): NO